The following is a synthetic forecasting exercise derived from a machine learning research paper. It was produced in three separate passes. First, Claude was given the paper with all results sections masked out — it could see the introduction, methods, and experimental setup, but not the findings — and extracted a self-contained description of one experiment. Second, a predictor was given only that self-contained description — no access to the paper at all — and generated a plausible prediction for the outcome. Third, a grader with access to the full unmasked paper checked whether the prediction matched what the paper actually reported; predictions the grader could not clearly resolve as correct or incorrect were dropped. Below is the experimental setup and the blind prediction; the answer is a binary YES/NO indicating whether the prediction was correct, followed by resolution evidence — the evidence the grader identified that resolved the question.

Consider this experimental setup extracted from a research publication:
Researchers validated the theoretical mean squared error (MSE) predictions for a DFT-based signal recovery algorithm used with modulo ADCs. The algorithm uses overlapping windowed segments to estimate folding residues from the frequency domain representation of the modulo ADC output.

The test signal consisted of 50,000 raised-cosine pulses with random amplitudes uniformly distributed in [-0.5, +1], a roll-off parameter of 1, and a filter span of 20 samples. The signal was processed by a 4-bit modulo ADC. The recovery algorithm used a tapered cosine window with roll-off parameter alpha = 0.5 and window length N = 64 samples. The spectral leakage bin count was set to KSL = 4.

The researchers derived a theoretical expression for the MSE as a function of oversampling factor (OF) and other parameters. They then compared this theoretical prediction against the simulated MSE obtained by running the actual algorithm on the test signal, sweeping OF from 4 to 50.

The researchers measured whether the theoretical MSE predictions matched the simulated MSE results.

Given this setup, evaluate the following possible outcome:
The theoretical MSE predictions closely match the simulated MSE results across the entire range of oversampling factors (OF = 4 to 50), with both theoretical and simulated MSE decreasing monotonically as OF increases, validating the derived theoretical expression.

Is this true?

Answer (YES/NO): YES